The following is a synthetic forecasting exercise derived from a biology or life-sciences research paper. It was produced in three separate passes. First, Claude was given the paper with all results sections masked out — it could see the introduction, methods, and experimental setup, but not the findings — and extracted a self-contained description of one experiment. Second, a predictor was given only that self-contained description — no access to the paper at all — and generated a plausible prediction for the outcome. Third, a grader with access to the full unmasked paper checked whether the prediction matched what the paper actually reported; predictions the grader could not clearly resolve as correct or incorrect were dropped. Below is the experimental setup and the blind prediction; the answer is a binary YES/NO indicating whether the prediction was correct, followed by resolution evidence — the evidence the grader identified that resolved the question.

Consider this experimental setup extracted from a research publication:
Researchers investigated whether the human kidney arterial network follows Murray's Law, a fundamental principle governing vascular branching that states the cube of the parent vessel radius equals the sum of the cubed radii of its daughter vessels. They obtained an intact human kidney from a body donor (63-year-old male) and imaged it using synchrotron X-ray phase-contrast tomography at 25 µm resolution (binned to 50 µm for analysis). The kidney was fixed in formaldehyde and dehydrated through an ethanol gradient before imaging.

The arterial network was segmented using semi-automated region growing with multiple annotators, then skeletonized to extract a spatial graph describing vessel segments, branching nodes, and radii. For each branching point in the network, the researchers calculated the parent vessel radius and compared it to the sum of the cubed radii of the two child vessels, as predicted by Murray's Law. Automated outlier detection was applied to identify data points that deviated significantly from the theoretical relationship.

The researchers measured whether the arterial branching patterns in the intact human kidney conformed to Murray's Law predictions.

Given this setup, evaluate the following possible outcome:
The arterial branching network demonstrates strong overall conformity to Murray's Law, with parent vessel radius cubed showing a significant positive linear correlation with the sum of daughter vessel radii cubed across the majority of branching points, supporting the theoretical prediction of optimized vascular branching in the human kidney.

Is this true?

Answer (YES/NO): NO